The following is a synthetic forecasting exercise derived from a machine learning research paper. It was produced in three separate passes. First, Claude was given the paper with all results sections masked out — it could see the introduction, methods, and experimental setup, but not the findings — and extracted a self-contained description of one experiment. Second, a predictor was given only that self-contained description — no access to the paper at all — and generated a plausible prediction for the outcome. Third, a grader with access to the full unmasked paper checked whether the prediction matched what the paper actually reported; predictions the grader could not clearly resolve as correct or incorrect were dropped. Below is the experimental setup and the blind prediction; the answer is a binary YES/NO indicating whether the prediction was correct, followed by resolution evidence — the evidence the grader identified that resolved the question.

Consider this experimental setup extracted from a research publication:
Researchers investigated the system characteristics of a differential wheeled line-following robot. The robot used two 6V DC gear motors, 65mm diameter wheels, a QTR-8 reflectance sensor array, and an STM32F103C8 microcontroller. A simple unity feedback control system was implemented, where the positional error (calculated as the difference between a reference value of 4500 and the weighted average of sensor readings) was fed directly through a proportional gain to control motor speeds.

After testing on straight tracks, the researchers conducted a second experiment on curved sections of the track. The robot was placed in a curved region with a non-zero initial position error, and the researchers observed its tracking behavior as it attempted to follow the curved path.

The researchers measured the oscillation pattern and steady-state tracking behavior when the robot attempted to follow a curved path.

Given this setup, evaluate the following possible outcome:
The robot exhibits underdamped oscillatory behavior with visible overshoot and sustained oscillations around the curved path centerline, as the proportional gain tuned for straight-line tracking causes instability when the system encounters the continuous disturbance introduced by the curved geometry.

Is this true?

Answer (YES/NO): NO